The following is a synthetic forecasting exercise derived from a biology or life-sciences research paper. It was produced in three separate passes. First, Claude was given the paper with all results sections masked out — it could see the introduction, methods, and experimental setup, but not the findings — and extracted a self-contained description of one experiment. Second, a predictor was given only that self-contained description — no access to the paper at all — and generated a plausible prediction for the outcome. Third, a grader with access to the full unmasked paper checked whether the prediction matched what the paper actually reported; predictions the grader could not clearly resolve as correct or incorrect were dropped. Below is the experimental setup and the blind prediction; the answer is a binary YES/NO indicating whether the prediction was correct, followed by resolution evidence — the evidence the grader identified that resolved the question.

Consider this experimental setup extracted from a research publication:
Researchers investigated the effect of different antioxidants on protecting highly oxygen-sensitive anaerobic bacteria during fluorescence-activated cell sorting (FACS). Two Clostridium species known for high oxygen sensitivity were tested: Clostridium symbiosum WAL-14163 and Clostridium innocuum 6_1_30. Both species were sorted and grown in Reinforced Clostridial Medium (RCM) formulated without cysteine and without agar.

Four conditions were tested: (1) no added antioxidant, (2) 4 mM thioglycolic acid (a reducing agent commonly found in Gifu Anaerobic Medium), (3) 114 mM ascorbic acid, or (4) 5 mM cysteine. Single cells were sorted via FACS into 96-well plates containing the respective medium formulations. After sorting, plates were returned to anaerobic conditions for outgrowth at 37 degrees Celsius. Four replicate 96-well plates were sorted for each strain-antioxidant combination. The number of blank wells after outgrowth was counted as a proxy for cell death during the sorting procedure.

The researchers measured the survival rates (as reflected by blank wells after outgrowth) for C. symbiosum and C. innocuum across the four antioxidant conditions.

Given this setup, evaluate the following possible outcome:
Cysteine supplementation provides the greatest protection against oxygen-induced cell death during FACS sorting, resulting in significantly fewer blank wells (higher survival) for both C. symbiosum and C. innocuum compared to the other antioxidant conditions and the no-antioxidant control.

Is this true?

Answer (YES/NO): NO